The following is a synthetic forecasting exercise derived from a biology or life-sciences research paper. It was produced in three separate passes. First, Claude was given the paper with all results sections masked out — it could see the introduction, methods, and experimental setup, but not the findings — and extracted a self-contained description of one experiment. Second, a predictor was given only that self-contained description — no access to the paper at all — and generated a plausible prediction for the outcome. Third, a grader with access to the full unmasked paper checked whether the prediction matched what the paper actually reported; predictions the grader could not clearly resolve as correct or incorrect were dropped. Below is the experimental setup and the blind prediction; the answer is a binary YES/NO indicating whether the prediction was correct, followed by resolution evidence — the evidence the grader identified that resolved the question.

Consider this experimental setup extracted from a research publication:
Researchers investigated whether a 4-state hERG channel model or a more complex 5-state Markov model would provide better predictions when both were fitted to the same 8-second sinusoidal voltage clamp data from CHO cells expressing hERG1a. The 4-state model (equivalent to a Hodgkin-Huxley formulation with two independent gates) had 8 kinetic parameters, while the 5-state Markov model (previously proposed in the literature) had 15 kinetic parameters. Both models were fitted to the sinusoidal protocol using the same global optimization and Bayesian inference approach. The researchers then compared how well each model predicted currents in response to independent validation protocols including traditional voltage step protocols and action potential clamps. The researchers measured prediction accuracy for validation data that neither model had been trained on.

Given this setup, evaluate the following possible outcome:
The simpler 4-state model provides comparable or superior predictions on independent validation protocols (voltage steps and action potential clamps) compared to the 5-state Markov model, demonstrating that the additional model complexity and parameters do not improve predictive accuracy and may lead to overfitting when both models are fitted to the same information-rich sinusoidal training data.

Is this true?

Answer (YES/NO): YES